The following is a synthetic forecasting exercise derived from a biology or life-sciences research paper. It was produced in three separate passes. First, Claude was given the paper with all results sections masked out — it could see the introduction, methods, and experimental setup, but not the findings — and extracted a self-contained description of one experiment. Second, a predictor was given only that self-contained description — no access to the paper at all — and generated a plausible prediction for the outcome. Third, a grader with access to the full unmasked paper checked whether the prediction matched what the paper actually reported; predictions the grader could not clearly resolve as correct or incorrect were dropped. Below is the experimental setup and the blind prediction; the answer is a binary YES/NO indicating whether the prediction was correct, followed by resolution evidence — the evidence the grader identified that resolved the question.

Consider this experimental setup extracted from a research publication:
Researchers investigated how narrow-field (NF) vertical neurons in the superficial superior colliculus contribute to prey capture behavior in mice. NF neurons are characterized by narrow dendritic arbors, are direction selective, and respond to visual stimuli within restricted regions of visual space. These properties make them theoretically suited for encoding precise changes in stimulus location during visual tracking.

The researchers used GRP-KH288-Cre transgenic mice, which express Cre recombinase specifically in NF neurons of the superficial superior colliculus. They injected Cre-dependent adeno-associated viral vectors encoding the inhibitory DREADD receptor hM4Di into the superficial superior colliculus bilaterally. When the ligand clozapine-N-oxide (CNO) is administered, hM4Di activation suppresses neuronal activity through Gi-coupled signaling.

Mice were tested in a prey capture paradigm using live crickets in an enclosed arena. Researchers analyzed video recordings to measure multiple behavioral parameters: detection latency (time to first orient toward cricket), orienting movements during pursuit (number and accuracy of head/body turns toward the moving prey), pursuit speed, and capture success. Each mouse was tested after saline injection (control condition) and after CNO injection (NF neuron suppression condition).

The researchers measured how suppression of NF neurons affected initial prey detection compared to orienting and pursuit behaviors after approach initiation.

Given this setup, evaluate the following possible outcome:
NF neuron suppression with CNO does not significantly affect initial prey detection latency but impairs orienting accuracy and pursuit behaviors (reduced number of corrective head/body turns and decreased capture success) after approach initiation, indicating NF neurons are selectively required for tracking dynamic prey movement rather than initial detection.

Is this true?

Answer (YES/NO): NO